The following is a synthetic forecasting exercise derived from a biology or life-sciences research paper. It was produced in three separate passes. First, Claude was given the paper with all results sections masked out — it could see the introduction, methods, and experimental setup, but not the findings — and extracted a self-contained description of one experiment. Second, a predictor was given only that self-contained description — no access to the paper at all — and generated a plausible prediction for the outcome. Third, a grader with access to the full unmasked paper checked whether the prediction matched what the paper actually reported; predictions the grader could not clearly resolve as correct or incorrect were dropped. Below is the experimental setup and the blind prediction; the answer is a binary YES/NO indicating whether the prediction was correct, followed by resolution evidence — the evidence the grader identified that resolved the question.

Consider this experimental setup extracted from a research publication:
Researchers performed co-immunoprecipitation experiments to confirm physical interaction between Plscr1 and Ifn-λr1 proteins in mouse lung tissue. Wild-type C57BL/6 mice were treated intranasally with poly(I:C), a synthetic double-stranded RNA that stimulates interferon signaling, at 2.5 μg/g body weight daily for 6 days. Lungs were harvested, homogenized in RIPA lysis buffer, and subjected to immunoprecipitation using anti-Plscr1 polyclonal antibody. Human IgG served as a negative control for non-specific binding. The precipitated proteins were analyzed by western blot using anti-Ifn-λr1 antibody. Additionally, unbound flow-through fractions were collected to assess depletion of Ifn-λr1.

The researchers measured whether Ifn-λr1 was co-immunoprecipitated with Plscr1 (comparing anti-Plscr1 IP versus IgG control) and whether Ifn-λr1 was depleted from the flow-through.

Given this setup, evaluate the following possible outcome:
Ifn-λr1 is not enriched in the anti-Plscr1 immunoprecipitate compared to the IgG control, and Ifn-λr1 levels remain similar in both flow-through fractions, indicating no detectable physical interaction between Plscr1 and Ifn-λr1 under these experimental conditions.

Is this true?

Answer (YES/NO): NO